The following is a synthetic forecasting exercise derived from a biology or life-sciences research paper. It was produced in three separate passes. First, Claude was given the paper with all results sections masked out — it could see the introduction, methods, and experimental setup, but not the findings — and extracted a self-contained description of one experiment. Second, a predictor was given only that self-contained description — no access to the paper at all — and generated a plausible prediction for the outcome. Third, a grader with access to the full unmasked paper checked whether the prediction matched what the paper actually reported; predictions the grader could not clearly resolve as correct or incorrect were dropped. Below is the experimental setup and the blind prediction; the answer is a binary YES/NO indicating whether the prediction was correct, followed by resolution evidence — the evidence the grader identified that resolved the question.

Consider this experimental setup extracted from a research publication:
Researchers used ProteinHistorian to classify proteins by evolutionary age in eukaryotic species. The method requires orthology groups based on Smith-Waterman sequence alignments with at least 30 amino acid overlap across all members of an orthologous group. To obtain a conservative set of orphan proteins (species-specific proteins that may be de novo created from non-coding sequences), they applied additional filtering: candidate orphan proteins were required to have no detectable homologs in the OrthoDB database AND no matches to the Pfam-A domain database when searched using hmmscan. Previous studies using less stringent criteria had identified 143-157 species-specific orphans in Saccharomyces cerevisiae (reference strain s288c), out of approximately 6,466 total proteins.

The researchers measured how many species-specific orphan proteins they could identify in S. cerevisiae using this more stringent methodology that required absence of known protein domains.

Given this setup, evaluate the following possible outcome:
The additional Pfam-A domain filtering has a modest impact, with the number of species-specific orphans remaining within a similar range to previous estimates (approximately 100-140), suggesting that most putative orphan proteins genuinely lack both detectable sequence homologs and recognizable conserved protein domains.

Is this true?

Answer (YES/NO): NO